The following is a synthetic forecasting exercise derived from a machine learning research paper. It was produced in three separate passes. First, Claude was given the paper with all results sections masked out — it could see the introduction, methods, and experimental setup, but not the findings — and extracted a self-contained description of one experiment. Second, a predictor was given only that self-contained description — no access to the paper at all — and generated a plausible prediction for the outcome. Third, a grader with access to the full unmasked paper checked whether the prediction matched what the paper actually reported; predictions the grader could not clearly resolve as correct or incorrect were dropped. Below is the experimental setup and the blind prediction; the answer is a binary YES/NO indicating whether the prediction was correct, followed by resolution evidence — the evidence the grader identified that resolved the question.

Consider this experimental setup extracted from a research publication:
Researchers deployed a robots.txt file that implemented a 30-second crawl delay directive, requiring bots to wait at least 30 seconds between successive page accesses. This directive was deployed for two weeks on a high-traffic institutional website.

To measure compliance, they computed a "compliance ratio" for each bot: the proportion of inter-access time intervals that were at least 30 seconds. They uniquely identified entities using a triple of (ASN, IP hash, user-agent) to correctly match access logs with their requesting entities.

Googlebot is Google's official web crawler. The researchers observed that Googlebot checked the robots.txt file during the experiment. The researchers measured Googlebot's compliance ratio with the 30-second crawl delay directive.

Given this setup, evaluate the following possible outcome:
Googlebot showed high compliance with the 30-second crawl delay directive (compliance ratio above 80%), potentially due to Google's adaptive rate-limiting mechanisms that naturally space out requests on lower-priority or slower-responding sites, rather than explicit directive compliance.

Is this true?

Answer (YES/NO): NO